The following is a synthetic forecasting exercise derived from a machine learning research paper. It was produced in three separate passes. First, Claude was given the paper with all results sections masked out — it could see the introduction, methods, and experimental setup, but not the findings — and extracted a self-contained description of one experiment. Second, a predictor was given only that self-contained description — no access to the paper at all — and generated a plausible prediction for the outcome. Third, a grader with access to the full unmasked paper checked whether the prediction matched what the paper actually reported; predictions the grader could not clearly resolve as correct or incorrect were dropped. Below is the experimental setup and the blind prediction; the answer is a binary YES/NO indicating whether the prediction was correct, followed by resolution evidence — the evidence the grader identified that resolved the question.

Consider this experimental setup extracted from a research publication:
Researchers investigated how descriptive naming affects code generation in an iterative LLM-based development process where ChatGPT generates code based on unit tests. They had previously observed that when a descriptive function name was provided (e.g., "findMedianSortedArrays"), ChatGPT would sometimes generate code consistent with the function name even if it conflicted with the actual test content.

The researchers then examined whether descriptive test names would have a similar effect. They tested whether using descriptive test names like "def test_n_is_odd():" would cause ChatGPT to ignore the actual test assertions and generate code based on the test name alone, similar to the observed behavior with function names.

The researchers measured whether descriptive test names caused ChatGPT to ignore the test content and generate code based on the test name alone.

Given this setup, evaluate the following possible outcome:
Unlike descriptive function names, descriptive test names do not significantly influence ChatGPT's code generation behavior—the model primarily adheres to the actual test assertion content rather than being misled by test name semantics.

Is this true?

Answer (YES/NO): YES